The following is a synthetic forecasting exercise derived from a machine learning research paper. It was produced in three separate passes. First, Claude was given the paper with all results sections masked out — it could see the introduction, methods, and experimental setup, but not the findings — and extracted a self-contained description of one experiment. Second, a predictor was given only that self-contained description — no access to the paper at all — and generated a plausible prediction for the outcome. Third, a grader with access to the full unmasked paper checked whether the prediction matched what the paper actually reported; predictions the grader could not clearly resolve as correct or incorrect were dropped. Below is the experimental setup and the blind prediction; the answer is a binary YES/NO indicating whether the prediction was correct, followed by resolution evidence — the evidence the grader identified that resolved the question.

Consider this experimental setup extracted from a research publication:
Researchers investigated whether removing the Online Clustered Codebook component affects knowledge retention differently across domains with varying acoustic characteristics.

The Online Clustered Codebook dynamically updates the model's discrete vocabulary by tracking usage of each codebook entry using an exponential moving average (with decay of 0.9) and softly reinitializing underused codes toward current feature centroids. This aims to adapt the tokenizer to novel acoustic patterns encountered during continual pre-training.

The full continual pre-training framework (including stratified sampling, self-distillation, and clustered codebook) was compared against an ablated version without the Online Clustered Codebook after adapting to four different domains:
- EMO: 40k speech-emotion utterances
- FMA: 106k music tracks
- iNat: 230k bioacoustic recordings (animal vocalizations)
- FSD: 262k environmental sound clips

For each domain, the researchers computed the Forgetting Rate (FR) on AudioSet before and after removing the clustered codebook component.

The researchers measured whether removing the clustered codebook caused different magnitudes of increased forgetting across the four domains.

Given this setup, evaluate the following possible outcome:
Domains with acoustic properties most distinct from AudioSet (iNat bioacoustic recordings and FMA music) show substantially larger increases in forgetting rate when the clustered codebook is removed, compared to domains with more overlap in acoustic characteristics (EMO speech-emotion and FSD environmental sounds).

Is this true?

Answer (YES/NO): NO